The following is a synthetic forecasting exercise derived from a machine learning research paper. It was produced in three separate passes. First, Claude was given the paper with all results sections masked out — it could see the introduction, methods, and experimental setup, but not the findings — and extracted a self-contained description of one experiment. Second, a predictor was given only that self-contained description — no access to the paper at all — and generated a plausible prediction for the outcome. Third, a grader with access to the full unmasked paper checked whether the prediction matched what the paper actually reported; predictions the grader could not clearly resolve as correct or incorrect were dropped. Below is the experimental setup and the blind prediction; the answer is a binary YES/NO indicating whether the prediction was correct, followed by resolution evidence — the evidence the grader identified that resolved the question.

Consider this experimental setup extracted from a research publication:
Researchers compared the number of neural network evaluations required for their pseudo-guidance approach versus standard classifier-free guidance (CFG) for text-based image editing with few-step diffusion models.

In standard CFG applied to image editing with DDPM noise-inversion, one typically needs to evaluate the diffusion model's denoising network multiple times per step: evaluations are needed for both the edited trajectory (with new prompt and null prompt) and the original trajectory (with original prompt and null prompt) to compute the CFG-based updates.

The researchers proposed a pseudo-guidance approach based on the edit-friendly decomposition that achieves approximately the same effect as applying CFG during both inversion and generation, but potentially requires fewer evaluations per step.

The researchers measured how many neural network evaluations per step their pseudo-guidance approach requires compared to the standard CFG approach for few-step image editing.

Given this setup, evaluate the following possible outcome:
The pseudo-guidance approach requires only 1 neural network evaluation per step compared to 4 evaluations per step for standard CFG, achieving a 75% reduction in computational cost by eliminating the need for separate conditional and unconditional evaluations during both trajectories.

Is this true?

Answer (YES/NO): NO